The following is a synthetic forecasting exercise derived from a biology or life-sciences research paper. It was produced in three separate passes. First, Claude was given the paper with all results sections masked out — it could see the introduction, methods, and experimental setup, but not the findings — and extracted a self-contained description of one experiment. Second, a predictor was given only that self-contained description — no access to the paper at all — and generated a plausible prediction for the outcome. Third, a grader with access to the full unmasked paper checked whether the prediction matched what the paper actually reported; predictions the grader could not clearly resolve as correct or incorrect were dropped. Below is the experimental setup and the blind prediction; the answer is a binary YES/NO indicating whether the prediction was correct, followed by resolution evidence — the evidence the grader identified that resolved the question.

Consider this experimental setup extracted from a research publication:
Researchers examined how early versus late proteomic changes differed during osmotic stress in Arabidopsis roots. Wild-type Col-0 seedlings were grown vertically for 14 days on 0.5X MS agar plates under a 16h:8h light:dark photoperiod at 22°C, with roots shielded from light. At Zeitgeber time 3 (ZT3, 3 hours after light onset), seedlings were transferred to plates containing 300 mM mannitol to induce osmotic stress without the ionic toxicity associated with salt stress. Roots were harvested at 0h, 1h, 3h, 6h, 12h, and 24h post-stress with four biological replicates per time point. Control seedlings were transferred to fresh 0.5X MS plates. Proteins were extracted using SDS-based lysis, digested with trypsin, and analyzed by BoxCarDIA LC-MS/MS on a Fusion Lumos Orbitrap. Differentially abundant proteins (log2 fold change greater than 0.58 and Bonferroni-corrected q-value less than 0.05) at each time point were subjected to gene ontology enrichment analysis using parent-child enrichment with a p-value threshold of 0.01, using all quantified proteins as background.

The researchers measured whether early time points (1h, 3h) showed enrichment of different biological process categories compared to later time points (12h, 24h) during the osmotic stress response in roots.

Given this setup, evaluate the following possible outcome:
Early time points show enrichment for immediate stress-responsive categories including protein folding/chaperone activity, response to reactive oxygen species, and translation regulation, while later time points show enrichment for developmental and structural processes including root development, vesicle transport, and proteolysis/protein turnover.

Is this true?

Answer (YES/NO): NO